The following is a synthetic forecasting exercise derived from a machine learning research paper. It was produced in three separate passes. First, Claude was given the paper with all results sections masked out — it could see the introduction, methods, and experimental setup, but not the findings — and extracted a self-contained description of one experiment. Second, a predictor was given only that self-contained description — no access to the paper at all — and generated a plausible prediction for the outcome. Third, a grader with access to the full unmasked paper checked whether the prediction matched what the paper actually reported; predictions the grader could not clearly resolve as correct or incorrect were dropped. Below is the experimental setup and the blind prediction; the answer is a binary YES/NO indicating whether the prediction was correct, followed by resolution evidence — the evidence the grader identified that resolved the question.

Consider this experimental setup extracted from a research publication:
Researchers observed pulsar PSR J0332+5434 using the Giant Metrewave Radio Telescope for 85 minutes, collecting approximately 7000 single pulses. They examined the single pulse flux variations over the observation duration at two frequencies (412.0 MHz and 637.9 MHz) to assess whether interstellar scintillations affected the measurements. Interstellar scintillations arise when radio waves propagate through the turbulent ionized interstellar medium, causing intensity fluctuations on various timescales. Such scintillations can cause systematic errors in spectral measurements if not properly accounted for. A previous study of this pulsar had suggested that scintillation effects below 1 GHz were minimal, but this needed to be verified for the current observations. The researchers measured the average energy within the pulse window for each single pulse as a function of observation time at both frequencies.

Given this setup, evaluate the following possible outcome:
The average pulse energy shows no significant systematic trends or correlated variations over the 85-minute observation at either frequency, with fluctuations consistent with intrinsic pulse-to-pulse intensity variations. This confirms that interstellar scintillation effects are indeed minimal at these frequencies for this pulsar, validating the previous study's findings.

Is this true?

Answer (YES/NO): YES